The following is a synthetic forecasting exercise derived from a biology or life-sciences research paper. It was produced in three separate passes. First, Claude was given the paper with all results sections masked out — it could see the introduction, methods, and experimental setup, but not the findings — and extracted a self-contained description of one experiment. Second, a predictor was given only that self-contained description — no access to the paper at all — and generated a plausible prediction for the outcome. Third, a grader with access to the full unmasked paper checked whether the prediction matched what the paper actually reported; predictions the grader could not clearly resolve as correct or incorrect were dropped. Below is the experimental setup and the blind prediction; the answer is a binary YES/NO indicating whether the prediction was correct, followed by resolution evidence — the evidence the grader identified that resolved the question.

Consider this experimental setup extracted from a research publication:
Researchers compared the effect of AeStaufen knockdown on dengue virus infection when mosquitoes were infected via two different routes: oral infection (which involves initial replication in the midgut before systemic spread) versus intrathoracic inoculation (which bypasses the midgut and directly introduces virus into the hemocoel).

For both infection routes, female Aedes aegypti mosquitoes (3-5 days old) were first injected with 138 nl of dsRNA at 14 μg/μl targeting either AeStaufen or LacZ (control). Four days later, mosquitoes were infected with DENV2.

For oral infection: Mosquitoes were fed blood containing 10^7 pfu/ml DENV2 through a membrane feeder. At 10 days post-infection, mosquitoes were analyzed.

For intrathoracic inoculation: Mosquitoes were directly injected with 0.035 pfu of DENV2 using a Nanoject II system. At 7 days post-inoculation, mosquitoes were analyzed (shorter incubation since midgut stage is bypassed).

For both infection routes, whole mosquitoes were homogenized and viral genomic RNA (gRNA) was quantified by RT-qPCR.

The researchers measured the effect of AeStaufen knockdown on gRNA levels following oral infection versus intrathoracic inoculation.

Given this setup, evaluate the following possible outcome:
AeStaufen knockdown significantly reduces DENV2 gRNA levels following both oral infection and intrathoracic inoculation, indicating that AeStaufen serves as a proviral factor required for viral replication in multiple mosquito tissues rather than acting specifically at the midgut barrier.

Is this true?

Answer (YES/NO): NO